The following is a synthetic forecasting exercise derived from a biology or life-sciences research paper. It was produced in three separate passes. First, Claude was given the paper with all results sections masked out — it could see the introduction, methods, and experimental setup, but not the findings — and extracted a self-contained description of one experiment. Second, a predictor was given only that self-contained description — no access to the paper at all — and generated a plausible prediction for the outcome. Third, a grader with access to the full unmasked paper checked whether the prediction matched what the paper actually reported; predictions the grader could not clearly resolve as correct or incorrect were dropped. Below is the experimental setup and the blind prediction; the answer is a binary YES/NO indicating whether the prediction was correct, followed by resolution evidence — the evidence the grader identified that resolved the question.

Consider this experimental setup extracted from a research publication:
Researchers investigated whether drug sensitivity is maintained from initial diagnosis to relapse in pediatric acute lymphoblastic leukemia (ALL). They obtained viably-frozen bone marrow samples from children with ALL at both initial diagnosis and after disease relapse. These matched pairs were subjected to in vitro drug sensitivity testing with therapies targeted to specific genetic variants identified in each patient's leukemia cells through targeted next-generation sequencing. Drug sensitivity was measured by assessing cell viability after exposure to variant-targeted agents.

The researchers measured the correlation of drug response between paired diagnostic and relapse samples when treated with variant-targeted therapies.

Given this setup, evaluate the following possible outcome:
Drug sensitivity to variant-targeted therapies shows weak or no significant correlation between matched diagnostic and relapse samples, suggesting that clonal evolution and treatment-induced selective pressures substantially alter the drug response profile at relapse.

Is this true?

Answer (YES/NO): NO